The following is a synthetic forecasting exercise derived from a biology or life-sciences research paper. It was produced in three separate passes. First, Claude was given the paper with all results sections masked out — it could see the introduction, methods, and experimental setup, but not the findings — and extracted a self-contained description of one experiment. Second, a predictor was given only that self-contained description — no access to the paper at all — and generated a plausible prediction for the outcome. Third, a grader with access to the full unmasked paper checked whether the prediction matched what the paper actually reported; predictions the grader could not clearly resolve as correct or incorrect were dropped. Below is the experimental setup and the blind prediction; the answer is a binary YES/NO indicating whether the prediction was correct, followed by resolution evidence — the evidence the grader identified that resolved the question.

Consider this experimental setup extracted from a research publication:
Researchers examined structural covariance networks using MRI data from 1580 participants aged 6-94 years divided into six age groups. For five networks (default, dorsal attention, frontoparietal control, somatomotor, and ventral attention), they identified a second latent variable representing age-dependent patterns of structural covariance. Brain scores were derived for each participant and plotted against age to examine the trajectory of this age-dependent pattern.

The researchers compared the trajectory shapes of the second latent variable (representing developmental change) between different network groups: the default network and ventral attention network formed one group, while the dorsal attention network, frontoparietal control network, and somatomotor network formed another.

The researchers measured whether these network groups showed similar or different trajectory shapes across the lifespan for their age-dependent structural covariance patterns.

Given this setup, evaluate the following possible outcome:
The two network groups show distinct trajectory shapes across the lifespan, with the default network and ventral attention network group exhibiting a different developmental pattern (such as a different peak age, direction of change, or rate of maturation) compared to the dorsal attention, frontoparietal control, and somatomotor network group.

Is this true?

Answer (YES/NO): YES